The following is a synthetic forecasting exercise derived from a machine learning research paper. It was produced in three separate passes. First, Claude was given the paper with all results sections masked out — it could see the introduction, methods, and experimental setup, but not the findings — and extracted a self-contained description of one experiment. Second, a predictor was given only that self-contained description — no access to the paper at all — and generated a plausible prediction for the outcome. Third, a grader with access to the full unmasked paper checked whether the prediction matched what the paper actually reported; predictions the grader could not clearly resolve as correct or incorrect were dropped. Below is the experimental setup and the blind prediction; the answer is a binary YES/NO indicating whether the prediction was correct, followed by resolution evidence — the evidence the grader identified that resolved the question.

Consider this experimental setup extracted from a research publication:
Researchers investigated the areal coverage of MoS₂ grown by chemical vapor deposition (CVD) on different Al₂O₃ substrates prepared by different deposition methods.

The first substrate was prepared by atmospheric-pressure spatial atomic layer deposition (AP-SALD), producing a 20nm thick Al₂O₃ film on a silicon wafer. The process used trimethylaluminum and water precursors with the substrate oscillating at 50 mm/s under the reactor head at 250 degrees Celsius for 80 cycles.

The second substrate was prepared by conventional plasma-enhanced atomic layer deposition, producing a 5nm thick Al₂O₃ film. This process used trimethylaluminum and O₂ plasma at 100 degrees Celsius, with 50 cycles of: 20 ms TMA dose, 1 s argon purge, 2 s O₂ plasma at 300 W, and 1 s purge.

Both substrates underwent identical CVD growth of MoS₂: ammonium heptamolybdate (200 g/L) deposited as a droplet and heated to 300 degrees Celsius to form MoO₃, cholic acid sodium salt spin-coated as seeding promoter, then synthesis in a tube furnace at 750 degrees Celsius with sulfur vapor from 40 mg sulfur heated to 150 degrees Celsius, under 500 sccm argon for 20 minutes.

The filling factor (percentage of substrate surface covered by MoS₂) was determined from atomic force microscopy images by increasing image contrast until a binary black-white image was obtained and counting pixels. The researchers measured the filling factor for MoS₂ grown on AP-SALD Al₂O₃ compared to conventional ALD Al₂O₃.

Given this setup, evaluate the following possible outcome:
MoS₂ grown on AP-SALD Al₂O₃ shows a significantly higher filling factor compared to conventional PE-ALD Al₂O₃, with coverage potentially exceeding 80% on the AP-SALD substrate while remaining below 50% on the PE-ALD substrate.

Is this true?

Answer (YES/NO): NO